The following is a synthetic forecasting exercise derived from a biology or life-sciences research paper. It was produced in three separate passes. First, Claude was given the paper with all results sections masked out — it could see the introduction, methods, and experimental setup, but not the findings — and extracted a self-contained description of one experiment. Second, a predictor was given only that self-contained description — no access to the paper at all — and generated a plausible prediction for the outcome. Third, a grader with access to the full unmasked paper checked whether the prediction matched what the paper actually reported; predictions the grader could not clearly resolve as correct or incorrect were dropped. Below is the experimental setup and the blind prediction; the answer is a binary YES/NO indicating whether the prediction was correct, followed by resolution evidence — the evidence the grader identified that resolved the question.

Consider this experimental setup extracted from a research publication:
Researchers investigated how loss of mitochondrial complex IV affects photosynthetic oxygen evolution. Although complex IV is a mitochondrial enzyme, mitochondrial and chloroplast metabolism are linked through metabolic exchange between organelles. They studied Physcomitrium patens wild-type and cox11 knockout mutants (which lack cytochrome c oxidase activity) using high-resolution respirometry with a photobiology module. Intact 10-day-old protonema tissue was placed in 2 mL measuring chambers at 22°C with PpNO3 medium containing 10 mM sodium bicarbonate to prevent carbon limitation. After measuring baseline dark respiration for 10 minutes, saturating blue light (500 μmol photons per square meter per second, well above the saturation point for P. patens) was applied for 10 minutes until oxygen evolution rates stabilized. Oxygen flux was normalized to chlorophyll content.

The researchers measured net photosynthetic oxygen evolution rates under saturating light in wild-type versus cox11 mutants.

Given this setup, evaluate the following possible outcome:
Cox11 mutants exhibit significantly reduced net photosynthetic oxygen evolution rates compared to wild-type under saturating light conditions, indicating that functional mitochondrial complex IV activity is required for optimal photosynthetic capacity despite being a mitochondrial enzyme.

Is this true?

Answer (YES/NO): NO